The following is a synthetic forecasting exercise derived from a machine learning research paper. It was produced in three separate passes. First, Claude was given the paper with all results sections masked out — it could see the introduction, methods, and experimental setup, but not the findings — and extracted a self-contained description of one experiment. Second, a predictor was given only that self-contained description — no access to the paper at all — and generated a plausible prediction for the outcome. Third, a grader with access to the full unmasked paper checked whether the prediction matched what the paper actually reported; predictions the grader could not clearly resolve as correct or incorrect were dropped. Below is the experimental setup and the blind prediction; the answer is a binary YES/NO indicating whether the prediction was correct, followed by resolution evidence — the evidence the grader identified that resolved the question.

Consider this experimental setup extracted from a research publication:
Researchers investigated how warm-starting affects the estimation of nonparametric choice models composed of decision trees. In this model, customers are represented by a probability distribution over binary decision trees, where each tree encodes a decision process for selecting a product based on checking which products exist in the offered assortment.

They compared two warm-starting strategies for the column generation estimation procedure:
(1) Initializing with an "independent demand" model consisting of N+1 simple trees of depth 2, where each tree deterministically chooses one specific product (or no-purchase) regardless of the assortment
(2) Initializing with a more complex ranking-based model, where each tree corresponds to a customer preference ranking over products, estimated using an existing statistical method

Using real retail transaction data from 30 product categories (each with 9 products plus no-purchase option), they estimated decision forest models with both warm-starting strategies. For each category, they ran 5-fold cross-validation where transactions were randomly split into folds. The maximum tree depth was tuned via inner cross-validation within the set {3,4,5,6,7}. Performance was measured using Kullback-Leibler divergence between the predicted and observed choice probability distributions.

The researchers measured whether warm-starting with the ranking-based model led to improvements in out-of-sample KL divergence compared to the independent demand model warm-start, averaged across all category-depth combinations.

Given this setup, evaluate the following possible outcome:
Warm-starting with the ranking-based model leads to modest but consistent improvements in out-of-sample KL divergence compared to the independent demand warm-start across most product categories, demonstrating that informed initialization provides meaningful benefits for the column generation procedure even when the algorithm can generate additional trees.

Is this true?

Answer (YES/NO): YES